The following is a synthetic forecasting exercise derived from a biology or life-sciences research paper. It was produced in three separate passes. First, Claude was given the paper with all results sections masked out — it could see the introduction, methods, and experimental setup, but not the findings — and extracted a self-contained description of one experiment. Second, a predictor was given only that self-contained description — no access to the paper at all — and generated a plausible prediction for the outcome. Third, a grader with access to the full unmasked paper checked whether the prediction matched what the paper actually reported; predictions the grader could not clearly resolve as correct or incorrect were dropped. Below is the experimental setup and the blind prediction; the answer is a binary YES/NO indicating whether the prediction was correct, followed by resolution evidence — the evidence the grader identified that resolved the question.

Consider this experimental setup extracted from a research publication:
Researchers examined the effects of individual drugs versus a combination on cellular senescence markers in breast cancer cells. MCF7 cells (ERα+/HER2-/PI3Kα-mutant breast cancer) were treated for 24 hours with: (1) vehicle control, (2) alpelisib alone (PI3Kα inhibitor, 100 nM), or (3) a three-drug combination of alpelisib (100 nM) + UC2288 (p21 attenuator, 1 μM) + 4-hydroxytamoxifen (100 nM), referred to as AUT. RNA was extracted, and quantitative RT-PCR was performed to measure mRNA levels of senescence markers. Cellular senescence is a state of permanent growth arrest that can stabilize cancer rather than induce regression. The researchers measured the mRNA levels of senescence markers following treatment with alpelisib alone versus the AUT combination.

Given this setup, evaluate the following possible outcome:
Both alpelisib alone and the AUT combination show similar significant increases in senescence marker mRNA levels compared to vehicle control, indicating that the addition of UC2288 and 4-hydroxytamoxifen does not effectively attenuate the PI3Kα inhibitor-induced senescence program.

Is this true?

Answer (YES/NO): NO